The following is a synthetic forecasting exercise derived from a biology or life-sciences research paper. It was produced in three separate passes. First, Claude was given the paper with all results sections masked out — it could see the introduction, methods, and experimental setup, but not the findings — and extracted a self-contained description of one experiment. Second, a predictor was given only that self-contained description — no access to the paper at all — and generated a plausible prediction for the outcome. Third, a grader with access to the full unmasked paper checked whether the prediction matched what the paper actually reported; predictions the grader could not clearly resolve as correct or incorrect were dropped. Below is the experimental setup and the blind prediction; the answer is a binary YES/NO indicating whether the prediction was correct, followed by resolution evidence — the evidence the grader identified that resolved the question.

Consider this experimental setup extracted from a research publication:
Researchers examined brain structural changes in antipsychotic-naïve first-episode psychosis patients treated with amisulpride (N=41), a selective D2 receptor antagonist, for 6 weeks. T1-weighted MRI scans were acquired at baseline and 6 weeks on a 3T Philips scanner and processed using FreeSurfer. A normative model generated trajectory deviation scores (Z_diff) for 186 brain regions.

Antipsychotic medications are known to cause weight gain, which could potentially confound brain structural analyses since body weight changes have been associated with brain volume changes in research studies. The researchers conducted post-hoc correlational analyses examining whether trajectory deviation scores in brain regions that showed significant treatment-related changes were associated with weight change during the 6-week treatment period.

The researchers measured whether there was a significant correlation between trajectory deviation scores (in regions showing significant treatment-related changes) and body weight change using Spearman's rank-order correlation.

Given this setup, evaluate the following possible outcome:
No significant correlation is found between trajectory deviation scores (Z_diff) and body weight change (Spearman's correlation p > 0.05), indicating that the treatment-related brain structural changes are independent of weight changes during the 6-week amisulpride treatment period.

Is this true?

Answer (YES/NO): NO